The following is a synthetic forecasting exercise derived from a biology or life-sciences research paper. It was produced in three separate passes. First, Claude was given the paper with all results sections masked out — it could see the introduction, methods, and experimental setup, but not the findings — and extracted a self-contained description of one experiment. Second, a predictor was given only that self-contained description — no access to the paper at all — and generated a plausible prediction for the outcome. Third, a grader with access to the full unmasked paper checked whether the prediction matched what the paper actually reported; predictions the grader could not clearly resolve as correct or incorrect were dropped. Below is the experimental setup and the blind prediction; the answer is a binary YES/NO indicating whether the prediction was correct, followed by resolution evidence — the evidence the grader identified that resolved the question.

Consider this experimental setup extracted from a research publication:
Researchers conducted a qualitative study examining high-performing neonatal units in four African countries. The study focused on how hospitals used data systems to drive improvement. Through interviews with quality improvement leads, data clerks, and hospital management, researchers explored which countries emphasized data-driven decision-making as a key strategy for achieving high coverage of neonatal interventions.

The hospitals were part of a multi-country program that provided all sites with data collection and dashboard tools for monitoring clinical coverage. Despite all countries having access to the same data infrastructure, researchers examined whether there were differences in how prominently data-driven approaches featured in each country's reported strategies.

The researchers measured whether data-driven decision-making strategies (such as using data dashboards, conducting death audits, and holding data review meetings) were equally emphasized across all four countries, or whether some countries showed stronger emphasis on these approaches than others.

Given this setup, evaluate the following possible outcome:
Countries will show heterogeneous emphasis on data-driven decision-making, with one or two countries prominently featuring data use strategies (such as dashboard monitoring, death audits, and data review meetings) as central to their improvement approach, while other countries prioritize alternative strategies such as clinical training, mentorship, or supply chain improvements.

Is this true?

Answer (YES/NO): YES